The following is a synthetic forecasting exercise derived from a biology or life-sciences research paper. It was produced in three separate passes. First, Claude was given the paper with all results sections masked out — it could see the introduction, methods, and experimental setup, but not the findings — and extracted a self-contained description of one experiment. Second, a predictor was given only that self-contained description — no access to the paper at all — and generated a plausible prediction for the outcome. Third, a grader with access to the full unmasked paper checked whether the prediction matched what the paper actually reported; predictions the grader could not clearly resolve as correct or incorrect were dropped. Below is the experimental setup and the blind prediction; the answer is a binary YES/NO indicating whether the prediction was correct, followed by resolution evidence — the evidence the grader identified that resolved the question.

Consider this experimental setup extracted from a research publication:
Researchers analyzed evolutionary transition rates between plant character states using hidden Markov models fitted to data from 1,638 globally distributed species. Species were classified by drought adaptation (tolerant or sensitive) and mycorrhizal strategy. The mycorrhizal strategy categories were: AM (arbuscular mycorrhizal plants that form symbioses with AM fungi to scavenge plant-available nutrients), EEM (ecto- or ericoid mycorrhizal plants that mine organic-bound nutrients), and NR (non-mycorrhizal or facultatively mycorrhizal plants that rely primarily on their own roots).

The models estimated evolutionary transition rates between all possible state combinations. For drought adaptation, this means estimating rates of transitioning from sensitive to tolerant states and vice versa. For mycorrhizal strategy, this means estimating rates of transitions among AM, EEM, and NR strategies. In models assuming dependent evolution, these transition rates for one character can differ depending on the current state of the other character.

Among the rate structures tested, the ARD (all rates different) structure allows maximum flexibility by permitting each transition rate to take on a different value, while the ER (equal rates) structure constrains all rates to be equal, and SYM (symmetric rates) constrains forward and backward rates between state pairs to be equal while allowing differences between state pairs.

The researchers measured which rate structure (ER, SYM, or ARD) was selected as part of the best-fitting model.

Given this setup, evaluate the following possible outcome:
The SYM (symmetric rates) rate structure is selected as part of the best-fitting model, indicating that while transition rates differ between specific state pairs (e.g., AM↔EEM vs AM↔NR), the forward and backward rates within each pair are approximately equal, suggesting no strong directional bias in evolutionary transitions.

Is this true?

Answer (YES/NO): NO